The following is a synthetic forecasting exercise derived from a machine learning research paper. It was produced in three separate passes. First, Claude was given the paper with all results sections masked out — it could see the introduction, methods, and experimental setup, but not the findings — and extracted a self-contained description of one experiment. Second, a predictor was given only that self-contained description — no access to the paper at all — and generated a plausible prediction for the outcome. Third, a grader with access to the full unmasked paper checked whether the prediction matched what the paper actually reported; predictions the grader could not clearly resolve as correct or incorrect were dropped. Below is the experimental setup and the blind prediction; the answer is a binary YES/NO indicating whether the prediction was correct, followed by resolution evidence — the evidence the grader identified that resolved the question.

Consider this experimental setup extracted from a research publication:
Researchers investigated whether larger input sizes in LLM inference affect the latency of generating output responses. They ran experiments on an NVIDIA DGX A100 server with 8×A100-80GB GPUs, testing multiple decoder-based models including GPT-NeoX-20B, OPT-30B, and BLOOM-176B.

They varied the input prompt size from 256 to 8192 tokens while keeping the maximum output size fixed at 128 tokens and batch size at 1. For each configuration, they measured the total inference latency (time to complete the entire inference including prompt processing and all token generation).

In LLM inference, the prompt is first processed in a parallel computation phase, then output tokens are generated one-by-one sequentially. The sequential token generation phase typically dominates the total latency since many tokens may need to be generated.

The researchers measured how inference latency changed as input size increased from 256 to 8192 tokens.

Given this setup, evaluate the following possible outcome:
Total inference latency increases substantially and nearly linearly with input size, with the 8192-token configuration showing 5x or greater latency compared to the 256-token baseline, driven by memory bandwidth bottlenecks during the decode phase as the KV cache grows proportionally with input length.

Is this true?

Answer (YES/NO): NO